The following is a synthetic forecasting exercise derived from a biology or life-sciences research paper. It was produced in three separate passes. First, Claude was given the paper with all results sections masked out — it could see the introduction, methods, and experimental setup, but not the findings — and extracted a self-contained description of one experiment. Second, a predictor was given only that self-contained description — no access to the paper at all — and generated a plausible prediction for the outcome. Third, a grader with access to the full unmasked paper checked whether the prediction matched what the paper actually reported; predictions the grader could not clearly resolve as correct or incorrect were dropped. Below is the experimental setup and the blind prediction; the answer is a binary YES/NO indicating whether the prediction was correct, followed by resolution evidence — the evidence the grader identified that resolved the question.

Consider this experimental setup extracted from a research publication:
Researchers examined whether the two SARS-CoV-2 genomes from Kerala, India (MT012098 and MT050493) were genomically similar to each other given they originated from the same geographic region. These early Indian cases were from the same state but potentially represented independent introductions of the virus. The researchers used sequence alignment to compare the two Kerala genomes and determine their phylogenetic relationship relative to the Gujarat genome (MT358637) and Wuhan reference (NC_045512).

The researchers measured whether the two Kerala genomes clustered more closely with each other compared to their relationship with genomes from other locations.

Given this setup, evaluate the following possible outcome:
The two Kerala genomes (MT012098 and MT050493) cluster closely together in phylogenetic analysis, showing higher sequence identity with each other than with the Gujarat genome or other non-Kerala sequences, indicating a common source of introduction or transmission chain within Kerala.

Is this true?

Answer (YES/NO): NO